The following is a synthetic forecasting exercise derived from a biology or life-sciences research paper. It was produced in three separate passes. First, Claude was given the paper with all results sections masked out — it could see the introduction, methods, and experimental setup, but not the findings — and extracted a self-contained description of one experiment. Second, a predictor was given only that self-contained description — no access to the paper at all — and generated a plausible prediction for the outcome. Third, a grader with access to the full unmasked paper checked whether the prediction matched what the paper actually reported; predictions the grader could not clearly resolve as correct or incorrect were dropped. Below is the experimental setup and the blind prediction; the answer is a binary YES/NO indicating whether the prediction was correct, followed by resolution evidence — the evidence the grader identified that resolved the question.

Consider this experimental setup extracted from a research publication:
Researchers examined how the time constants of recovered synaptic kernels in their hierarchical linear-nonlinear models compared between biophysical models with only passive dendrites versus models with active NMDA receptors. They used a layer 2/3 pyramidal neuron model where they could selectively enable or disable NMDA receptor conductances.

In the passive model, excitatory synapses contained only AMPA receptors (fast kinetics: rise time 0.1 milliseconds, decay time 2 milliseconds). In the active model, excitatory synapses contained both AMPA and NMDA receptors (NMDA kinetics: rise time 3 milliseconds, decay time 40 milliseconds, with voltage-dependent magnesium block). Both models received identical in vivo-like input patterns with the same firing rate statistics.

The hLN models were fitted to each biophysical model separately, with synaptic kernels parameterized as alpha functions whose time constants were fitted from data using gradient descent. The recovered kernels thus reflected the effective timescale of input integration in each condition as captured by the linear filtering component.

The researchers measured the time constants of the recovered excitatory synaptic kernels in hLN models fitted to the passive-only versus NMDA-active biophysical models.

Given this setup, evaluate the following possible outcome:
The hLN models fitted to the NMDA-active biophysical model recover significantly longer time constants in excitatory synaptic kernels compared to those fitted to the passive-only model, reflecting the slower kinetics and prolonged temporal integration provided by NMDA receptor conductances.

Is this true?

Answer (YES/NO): YES